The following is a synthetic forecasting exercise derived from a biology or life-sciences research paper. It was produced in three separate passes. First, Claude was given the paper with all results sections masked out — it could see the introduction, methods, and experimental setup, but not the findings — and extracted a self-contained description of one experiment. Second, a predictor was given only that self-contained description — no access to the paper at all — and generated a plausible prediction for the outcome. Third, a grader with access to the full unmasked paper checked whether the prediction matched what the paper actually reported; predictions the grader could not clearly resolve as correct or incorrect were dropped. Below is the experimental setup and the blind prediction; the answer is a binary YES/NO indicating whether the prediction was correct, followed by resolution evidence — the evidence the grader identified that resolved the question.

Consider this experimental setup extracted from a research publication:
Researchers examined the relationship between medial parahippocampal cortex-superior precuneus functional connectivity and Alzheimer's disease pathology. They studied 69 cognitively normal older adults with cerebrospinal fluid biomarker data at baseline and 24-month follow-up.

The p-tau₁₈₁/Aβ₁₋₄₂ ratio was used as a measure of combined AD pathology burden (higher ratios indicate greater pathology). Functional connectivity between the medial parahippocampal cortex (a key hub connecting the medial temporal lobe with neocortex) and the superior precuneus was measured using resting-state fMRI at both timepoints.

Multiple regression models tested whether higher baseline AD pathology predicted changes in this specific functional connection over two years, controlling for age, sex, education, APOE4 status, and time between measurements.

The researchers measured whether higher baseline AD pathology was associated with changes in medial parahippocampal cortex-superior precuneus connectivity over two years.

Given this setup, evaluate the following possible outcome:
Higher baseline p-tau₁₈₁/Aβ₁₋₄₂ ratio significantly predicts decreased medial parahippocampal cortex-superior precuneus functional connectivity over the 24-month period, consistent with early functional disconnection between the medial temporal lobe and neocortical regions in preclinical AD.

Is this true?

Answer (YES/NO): NO